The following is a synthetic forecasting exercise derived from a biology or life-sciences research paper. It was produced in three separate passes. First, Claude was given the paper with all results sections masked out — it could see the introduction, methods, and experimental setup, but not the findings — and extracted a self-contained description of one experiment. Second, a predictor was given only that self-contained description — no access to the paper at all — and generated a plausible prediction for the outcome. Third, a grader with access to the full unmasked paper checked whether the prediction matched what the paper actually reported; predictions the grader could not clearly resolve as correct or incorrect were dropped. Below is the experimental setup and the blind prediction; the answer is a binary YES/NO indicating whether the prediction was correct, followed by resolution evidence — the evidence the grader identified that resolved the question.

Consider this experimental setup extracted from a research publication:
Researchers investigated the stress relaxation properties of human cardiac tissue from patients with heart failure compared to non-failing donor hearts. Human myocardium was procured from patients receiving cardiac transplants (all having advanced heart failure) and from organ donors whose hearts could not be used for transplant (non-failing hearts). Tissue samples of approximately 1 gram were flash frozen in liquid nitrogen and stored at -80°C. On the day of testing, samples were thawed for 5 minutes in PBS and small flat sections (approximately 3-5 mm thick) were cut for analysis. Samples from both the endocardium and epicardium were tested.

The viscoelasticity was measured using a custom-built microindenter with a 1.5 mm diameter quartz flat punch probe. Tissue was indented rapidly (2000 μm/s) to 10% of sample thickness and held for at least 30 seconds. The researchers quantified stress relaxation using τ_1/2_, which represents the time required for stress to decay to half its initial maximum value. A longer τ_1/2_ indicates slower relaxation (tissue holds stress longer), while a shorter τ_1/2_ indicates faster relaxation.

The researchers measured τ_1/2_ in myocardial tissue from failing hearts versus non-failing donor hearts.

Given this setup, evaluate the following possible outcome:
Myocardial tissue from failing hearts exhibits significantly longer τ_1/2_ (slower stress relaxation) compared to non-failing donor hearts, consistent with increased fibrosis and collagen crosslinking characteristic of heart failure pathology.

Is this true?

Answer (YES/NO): NO